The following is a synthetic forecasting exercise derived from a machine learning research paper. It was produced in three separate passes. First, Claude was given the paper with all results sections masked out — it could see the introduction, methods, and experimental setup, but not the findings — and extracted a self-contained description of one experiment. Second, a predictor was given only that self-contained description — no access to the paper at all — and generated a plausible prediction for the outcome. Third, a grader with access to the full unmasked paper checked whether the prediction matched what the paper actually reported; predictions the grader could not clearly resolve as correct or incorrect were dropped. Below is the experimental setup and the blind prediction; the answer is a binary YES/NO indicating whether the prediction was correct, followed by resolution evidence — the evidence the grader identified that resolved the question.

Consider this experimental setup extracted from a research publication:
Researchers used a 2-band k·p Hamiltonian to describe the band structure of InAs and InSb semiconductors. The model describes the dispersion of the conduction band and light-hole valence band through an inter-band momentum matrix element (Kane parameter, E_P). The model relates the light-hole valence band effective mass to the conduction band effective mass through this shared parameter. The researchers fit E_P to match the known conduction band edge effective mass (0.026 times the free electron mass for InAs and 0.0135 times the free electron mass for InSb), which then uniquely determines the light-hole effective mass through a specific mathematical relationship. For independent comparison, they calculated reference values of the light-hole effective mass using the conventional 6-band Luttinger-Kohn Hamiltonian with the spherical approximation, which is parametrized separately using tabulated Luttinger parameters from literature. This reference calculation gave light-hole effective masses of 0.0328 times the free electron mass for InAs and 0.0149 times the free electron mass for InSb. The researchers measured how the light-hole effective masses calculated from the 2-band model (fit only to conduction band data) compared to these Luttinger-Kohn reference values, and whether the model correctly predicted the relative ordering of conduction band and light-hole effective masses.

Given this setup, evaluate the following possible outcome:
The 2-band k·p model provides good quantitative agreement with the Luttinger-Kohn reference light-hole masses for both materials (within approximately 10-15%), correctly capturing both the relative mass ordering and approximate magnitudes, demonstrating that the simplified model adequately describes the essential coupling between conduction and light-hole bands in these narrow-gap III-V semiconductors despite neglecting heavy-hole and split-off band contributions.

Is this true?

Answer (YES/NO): NO